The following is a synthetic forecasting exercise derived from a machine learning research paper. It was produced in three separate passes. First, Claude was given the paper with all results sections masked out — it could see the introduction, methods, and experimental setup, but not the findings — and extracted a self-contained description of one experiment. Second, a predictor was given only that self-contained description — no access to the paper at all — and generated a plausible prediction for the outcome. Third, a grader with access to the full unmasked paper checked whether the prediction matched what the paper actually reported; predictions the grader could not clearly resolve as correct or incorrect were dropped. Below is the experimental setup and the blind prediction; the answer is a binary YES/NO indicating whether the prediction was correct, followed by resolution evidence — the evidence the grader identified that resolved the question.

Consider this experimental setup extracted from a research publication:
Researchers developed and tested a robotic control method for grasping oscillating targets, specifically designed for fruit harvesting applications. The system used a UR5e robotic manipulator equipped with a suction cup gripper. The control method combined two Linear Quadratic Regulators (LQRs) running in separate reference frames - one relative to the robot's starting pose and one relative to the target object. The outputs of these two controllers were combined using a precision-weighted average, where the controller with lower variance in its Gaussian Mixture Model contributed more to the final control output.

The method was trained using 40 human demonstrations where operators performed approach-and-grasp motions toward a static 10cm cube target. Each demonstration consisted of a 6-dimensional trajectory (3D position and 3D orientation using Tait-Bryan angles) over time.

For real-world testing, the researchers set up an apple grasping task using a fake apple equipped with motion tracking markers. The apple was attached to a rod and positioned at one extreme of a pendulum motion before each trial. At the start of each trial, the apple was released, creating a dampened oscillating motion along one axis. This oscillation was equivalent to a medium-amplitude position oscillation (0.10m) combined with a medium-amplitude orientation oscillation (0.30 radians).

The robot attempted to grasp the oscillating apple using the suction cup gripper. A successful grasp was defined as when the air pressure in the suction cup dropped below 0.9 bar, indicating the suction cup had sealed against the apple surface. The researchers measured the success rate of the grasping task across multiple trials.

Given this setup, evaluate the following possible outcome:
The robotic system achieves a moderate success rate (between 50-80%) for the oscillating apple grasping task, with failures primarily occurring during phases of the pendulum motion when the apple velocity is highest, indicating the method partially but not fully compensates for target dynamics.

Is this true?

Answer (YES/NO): NO